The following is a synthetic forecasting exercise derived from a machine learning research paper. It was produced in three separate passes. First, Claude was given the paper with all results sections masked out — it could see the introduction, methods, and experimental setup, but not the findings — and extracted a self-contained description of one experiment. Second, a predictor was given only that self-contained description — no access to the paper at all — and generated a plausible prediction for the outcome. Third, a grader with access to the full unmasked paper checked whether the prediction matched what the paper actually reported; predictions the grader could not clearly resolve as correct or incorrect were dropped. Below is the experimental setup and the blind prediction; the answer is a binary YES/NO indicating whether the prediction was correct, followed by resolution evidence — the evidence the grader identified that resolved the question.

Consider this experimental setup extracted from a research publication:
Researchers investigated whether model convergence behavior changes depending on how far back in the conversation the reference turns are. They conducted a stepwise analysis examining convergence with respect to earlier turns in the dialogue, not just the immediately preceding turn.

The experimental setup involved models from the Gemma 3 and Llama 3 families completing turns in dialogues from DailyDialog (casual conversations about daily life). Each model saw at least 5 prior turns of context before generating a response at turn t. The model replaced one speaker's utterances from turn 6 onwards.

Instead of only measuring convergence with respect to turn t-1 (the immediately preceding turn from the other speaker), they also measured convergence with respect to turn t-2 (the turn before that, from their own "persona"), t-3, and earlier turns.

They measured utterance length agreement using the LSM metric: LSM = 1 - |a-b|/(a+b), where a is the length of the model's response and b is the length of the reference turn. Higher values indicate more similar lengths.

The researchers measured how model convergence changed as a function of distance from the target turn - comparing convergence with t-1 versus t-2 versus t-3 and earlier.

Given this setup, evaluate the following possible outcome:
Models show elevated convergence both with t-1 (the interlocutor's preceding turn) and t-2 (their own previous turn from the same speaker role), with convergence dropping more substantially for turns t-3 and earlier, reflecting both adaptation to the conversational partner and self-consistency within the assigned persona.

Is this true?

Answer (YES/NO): NO